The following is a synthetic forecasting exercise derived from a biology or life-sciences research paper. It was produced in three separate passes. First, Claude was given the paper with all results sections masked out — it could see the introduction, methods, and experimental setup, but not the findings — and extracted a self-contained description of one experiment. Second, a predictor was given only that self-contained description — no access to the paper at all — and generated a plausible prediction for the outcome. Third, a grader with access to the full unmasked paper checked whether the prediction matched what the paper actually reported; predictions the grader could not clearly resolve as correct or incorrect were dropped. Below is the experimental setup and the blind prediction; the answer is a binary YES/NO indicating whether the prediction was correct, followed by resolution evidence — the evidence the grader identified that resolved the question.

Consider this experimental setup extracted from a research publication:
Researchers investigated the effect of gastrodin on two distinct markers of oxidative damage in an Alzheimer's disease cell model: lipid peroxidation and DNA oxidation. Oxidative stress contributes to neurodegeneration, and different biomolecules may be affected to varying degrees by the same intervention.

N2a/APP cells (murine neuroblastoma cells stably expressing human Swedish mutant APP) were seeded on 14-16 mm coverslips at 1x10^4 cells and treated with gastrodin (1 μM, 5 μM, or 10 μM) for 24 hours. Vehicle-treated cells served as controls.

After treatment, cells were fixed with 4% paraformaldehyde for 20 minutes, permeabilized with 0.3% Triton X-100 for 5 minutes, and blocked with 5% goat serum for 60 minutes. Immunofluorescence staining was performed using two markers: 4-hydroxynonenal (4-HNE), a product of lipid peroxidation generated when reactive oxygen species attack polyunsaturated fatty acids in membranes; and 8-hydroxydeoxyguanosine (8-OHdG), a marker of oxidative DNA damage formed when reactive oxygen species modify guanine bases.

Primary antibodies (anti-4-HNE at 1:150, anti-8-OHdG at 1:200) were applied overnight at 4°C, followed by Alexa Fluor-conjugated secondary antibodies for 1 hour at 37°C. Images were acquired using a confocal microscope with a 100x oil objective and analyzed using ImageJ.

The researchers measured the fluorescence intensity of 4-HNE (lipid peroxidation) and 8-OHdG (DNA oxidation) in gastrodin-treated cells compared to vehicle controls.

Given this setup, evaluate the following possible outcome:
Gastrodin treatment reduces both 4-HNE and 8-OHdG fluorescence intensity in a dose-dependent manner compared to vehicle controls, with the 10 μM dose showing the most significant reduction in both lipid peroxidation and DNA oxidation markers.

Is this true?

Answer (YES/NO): NO